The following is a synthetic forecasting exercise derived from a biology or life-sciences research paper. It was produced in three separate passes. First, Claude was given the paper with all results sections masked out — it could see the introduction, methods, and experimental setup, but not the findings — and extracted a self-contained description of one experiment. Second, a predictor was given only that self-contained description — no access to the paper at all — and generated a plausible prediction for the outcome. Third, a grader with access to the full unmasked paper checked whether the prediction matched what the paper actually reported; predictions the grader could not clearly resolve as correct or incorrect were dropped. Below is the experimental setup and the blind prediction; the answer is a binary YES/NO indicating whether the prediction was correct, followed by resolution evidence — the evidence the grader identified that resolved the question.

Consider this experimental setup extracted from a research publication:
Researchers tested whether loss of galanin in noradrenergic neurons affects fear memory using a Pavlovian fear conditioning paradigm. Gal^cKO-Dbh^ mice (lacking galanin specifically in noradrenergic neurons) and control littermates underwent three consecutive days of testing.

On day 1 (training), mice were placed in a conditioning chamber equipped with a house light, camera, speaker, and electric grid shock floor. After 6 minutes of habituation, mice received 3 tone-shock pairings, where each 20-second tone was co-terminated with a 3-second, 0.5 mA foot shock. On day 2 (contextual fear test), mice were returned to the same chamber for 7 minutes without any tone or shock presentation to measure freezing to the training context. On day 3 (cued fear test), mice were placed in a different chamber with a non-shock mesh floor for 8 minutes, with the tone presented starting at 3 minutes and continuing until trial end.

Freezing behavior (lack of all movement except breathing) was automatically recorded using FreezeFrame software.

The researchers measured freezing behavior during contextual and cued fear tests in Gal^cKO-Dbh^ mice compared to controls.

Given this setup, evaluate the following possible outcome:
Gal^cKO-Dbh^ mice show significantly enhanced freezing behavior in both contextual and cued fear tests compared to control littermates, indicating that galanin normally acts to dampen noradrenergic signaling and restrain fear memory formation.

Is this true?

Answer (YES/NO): NO